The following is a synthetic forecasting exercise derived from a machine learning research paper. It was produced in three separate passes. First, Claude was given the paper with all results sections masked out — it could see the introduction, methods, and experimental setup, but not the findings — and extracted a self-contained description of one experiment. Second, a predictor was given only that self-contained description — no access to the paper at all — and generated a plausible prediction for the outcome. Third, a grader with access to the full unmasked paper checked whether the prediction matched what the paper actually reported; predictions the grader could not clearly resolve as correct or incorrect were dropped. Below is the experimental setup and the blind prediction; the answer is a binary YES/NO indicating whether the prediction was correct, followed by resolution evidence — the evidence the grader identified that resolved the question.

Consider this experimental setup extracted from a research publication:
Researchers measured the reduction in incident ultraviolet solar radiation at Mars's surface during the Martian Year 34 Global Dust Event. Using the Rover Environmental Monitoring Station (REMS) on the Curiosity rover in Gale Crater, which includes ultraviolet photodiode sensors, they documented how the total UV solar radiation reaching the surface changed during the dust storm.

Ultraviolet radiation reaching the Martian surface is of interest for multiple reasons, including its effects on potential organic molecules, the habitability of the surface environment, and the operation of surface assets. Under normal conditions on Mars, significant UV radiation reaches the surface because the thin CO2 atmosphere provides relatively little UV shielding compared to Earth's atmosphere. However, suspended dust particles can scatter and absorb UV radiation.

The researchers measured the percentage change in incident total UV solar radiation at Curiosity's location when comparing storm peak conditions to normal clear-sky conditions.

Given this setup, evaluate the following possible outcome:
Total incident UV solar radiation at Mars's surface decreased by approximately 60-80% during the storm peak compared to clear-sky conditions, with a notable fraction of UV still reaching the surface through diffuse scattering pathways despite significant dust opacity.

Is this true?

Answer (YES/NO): NO